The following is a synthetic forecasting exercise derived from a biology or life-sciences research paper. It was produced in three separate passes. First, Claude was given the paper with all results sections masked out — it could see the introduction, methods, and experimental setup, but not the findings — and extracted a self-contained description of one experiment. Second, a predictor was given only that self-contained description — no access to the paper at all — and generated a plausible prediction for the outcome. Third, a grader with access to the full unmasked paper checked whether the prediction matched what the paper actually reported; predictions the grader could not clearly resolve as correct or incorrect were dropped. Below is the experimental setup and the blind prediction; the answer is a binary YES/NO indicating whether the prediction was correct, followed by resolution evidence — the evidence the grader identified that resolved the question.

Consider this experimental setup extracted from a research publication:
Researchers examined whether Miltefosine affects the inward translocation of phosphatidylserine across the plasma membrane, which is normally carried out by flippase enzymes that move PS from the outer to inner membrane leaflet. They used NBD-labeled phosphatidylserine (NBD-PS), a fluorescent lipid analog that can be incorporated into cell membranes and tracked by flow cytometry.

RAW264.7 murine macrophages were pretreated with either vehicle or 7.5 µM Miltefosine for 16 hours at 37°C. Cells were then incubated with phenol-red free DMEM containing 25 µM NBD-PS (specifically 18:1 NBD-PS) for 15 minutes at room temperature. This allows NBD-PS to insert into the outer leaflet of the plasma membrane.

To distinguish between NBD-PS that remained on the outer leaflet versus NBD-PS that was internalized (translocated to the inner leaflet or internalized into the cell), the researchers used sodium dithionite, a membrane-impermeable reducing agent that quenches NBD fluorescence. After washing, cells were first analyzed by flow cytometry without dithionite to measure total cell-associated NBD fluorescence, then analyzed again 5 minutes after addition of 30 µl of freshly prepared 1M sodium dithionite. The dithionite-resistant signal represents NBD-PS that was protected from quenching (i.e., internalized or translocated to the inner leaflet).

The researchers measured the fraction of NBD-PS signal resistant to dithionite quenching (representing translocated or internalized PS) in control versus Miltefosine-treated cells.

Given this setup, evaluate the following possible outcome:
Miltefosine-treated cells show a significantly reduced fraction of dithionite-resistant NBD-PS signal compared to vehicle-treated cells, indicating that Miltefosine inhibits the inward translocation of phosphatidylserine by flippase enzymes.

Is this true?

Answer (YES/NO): YES